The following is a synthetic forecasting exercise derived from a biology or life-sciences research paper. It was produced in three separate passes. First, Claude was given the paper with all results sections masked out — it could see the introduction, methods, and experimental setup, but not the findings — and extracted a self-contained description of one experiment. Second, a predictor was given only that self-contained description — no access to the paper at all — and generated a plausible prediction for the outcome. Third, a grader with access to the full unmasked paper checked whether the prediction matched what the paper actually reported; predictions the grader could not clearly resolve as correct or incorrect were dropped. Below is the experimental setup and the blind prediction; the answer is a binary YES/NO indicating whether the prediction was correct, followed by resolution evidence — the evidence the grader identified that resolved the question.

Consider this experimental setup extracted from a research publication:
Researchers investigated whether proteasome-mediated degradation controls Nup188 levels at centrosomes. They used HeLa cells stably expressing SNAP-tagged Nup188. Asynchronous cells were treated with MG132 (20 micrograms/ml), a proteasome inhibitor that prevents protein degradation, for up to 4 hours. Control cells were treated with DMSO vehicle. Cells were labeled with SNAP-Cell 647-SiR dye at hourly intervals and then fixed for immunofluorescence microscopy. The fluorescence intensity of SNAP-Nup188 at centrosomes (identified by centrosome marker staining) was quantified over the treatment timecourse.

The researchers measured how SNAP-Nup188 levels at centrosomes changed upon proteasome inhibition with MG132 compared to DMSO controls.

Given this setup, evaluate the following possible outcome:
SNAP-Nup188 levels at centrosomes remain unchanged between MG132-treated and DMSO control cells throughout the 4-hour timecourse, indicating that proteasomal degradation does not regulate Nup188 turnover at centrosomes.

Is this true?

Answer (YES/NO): NO